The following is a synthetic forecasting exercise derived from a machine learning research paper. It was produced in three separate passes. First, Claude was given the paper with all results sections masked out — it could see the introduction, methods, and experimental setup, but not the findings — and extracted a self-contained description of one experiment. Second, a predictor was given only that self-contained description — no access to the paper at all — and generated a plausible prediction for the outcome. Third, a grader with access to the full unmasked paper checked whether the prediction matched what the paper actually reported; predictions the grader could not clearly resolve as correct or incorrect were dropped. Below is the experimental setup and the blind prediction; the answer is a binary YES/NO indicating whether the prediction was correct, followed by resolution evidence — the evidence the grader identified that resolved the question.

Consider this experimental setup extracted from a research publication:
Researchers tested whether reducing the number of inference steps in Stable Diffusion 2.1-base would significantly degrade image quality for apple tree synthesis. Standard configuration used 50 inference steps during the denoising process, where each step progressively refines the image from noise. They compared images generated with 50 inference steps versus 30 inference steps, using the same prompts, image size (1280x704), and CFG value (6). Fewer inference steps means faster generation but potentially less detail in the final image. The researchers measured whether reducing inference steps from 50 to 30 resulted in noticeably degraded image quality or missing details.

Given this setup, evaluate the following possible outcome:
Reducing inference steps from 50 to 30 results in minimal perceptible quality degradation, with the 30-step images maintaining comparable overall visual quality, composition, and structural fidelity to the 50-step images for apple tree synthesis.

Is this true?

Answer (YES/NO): YES